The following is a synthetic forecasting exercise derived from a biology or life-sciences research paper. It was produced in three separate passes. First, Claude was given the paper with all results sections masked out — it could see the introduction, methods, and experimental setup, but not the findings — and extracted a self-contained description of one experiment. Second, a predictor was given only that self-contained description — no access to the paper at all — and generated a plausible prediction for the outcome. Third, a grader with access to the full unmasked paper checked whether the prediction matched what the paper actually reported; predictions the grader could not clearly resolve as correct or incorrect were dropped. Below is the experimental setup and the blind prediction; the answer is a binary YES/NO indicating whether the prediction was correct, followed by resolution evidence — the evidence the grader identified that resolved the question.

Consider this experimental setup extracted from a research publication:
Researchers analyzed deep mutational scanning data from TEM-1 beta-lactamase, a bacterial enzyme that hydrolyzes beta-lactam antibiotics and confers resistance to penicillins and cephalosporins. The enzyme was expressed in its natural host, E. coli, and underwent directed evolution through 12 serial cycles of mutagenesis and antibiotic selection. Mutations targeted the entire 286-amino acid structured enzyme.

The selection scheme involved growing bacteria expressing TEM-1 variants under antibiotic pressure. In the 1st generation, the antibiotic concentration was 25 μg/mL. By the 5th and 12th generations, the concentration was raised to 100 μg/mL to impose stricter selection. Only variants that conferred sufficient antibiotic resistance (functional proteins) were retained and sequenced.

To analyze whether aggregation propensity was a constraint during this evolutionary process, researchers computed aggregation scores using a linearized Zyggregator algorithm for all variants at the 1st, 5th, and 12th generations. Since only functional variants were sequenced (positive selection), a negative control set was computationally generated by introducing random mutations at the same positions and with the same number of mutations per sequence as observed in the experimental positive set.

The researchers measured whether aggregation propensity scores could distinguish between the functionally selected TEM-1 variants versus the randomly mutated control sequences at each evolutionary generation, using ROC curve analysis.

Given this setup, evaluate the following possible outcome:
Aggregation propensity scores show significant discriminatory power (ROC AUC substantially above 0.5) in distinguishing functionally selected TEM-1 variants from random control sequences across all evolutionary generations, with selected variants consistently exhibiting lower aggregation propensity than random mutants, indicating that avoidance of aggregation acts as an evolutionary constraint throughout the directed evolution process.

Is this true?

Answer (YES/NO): YES